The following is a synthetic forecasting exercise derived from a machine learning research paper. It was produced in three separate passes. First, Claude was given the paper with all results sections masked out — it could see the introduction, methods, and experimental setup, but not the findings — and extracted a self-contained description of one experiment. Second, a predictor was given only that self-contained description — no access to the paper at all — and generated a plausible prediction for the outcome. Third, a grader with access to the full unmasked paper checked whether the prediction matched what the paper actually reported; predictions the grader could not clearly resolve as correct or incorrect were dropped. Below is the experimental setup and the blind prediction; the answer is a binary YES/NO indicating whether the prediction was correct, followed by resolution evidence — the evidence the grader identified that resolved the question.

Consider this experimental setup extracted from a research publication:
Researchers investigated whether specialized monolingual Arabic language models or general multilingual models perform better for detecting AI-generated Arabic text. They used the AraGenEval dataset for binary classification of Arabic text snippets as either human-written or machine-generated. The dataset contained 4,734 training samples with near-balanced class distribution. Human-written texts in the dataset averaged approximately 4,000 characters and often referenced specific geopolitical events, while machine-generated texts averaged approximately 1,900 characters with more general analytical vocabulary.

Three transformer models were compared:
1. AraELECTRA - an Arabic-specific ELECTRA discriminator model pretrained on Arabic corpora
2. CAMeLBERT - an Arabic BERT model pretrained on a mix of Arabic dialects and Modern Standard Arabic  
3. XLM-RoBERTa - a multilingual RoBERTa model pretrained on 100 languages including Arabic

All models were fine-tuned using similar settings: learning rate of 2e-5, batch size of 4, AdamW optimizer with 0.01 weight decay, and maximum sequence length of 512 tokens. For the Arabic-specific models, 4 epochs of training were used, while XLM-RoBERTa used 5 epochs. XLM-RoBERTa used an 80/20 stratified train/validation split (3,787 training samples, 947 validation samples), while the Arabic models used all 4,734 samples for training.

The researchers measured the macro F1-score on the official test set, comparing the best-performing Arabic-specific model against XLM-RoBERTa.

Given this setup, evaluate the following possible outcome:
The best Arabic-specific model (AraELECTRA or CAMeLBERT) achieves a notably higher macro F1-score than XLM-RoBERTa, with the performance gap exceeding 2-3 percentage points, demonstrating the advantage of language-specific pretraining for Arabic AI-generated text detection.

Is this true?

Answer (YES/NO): NO